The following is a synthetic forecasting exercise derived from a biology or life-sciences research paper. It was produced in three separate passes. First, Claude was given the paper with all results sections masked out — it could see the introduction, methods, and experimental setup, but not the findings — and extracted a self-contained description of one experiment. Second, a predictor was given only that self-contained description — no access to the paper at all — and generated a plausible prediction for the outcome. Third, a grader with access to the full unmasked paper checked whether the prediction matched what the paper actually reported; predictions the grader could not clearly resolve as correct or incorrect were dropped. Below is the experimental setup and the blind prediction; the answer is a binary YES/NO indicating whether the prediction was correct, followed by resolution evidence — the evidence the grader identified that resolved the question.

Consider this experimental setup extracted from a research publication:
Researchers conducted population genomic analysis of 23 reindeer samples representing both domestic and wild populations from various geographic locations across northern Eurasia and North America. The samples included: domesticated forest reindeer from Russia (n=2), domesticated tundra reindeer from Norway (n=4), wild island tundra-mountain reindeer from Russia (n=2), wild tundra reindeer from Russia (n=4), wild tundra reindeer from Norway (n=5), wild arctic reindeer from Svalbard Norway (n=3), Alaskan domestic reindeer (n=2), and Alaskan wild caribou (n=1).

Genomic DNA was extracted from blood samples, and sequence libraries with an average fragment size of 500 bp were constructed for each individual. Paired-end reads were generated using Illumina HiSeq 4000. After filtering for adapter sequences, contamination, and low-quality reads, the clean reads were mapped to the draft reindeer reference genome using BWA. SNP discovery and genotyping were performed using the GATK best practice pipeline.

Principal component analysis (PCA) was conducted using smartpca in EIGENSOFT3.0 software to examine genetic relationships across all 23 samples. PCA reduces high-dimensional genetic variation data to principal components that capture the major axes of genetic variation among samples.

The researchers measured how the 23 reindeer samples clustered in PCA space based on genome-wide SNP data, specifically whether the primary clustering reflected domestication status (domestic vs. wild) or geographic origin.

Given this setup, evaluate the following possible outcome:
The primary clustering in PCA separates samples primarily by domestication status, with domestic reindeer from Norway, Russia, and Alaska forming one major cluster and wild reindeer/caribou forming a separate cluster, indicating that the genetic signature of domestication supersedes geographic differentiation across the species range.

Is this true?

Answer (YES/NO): NO